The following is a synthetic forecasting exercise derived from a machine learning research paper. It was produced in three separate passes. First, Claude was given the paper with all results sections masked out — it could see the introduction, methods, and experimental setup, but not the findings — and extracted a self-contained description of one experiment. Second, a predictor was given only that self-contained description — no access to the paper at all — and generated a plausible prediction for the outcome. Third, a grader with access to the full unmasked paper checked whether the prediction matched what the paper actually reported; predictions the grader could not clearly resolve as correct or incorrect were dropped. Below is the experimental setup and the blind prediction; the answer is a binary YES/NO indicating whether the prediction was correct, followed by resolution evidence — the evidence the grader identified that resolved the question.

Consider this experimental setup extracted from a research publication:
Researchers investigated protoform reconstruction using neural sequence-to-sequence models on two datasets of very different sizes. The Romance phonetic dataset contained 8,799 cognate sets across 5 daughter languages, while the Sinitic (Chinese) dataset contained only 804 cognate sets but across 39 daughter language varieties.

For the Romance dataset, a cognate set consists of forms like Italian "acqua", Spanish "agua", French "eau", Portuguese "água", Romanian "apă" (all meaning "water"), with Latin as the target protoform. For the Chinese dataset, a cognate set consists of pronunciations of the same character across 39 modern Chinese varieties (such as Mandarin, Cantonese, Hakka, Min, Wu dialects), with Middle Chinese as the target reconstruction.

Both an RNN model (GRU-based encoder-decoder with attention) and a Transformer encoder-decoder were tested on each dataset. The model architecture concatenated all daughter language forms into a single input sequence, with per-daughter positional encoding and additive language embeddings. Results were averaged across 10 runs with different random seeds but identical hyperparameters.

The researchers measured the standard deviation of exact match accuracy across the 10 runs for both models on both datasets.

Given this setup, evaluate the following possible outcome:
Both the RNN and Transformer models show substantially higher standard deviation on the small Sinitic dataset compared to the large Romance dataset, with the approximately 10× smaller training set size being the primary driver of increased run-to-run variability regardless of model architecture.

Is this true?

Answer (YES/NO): NO